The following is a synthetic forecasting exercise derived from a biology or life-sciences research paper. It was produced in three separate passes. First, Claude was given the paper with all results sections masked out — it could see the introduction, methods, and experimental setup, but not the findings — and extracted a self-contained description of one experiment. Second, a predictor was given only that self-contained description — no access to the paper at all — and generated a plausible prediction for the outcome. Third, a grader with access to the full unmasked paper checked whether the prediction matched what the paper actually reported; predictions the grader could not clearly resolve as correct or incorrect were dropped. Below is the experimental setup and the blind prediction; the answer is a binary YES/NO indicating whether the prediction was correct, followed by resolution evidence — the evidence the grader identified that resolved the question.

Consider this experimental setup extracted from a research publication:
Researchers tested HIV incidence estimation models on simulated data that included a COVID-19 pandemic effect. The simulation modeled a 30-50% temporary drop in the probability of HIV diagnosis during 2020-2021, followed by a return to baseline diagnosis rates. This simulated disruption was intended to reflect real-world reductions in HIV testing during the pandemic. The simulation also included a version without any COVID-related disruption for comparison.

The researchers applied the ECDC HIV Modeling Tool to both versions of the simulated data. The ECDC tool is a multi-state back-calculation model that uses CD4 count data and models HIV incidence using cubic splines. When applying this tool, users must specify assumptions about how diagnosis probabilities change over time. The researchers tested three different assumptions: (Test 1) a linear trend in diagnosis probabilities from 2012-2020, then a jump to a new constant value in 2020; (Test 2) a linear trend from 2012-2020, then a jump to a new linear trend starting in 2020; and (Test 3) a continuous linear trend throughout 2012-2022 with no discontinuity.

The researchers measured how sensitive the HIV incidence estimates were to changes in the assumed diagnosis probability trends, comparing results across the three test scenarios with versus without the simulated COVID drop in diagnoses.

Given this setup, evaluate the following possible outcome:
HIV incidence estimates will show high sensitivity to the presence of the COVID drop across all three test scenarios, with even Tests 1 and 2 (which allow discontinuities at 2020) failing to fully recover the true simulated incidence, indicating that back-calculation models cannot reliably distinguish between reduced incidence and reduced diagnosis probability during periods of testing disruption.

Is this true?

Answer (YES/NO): NO